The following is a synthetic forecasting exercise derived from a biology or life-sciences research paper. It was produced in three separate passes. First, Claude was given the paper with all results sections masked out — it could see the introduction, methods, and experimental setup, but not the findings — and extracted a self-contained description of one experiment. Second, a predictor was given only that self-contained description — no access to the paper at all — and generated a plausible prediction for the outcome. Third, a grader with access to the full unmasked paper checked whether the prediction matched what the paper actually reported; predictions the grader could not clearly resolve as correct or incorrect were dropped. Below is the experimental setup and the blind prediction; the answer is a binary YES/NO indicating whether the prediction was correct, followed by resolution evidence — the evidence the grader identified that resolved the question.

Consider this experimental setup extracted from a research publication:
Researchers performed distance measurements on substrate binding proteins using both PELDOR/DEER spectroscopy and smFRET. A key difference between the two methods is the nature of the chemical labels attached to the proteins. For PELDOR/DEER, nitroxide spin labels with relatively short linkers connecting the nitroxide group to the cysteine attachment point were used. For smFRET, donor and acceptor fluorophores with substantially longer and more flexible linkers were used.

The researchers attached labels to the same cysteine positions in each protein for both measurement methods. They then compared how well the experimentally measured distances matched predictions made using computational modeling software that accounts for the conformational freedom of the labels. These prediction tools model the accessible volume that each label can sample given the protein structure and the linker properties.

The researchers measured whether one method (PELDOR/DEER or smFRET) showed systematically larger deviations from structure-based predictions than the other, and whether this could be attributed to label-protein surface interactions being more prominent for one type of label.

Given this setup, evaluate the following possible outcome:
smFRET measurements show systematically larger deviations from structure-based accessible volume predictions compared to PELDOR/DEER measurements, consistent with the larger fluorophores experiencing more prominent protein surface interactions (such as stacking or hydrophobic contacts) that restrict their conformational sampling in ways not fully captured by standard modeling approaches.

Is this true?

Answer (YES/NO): YES